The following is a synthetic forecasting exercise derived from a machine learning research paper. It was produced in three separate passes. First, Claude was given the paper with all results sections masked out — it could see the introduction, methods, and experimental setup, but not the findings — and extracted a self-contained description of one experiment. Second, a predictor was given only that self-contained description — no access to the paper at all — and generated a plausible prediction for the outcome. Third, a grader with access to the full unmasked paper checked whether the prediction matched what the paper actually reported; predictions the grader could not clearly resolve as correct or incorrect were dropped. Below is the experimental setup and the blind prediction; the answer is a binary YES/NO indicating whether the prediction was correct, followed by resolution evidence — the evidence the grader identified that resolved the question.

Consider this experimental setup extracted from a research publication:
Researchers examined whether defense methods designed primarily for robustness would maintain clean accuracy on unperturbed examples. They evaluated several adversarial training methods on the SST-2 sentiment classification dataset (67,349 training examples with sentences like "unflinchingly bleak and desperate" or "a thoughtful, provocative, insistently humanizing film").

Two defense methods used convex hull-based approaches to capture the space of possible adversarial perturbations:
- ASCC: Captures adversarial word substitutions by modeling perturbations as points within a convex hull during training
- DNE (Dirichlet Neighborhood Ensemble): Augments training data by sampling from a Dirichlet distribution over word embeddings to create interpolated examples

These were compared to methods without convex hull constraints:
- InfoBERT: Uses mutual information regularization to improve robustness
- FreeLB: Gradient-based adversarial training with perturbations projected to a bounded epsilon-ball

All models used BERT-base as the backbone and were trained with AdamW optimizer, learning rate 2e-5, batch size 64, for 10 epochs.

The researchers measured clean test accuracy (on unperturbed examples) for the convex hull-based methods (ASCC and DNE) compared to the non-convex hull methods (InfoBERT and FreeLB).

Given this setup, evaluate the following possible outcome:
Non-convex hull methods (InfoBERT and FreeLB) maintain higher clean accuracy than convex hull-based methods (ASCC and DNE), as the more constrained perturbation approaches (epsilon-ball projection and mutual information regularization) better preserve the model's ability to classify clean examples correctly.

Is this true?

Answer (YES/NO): YES